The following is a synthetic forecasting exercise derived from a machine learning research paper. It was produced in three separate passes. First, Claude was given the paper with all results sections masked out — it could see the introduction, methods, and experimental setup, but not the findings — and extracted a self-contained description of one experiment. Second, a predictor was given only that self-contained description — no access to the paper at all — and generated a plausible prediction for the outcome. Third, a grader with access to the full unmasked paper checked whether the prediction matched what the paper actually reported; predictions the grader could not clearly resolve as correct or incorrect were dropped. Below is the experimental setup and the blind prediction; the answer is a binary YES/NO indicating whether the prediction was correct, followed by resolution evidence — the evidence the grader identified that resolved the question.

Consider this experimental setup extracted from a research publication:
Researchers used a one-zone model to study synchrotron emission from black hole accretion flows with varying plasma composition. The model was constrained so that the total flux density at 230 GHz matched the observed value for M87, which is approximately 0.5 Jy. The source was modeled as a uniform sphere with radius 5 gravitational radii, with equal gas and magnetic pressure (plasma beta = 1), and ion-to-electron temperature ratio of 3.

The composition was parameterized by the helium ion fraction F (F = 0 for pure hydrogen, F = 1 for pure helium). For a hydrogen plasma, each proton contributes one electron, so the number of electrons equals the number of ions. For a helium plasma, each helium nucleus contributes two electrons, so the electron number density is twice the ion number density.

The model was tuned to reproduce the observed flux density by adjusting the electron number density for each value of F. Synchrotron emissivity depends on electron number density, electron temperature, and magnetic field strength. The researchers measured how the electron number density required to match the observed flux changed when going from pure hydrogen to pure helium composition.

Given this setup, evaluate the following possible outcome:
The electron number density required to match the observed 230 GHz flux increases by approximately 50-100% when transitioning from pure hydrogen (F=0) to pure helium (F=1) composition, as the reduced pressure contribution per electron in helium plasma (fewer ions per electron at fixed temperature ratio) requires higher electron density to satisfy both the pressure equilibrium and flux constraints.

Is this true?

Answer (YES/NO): NO